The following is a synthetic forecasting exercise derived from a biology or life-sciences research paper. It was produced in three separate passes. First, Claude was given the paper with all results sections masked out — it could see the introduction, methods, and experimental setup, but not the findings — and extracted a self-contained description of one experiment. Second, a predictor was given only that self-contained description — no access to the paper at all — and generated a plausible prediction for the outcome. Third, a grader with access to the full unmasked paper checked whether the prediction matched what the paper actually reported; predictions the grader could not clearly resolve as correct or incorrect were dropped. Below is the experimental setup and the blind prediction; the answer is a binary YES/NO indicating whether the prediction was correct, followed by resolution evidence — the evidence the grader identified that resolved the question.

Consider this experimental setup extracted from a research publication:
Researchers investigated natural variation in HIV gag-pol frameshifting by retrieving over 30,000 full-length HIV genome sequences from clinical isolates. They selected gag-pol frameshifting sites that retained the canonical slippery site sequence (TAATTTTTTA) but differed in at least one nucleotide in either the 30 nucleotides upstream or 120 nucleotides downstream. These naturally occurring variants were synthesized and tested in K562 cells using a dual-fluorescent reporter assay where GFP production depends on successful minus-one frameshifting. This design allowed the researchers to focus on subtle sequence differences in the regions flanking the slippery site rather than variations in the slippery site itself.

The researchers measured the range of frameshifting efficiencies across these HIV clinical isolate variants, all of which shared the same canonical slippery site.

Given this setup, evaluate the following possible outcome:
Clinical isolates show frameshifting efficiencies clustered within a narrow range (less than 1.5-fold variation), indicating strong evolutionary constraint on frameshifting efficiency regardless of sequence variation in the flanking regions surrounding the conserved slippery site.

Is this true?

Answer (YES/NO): NO